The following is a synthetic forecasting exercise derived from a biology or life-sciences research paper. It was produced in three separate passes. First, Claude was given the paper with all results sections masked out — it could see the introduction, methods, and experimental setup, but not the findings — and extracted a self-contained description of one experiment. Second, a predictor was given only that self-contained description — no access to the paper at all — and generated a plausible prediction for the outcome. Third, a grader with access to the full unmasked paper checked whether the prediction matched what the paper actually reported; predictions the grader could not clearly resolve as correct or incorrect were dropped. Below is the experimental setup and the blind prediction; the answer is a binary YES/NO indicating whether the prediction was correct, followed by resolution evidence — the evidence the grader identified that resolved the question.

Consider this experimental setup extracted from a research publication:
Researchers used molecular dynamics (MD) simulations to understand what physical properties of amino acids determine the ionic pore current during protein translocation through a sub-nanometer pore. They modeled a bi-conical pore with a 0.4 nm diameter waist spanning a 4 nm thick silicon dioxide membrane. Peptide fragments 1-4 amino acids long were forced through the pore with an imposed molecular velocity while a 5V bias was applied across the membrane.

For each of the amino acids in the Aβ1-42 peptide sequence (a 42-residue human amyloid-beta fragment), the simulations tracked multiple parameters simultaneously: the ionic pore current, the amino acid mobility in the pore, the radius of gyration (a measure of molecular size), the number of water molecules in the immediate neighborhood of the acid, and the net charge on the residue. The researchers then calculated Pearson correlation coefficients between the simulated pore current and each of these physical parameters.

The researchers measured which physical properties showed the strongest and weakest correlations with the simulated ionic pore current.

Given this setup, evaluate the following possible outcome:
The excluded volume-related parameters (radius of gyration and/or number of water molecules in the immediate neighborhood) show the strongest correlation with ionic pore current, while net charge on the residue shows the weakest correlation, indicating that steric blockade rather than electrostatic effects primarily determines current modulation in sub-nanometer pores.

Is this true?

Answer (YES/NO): NO